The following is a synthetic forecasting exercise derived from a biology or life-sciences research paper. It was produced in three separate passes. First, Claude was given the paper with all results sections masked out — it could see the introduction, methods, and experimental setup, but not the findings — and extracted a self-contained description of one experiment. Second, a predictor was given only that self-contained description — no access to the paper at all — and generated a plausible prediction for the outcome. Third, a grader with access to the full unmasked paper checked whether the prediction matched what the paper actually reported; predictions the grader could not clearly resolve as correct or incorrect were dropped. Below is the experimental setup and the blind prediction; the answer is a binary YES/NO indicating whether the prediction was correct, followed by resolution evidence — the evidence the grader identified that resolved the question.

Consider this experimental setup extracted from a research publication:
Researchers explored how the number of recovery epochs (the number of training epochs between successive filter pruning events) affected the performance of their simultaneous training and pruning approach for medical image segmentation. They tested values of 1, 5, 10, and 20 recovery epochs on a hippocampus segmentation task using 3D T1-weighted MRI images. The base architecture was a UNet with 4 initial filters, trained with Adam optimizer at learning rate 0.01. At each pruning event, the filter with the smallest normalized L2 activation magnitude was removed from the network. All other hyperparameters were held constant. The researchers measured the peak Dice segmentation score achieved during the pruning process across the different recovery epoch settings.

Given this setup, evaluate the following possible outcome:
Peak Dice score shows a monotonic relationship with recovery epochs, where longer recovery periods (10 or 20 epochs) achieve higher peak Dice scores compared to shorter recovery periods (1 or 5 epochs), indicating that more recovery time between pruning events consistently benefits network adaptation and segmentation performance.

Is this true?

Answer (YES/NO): YES